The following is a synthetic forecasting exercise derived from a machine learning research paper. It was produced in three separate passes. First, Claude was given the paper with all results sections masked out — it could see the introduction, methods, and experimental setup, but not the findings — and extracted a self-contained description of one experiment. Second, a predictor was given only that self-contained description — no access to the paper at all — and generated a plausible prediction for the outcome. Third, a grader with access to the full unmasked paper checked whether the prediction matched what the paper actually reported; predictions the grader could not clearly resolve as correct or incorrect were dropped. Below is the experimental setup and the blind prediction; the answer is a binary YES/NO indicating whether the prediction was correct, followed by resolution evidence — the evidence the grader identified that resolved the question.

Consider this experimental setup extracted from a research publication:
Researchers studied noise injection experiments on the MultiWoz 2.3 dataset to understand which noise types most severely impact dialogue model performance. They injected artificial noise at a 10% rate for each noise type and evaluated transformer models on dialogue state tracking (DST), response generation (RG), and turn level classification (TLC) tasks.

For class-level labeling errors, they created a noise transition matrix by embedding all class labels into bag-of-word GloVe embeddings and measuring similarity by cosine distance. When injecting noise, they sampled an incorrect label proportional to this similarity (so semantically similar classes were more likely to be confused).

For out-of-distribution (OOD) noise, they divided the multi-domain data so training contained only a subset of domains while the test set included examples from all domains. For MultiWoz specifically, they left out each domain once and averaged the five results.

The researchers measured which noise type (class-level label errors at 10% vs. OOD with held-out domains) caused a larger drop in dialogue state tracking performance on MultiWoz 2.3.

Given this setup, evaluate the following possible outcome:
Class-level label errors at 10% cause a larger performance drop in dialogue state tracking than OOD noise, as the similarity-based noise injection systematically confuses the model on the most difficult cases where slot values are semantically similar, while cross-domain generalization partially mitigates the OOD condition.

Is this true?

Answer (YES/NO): NO